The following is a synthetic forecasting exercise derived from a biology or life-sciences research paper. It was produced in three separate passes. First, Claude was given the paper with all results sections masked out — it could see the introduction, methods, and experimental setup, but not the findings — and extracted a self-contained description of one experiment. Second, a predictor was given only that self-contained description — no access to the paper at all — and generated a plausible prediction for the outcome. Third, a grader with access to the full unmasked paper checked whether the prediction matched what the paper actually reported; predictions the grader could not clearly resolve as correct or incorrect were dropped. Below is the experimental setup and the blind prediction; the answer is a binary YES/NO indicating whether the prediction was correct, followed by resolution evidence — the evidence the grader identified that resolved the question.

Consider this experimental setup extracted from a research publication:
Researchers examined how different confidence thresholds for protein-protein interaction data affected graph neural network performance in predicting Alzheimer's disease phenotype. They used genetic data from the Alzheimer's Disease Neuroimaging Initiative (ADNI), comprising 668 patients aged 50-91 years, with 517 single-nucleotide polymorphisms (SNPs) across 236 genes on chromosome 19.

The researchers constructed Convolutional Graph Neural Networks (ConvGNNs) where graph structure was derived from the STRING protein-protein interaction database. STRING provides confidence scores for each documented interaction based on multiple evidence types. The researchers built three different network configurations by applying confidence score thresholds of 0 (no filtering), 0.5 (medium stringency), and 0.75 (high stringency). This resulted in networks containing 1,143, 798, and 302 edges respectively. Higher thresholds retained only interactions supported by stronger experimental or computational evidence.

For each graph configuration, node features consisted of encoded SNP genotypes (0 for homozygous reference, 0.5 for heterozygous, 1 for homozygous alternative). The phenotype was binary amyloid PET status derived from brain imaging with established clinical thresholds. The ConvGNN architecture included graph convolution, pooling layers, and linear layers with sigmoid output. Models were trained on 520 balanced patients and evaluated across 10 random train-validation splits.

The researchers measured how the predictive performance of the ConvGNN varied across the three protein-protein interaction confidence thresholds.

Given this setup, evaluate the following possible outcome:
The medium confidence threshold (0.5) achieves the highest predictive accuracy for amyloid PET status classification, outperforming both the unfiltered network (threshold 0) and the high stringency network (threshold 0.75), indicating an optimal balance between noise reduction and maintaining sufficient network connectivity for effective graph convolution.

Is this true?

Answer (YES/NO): YES